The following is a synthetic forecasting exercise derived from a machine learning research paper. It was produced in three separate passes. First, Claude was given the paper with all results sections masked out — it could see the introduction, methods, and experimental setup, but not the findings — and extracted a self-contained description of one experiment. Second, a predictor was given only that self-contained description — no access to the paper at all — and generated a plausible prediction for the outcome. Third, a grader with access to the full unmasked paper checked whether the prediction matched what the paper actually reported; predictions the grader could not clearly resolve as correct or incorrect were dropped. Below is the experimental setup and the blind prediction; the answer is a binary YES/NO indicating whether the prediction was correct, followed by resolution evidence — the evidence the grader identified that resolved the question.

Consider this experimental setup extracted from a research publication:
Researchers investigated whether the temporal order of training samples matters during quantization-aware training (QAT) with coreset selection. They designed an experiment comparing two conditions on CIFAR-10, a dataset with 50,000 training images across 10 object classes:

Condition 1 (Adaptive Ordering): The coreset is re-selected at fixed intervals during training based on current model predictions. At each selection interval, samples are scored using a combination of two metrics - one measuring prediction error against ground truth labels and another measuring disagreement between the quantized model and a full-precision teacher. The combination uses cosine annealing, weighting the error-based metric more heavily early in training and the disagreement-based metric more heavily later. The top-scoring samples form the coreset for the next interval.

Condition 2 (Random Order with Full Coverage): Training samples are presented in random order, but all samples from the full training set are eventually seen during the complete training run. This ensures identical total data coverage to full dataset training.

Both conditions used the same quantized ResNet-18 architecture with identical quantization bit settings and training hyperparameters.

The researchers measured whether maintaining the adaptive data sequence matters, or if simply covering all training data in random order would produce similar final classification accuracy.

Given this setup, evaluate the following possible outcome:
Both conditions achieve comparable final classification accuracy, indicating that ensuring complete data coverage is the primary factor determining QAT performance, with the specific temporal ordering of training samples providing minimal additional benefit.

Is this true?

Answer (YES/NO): NO